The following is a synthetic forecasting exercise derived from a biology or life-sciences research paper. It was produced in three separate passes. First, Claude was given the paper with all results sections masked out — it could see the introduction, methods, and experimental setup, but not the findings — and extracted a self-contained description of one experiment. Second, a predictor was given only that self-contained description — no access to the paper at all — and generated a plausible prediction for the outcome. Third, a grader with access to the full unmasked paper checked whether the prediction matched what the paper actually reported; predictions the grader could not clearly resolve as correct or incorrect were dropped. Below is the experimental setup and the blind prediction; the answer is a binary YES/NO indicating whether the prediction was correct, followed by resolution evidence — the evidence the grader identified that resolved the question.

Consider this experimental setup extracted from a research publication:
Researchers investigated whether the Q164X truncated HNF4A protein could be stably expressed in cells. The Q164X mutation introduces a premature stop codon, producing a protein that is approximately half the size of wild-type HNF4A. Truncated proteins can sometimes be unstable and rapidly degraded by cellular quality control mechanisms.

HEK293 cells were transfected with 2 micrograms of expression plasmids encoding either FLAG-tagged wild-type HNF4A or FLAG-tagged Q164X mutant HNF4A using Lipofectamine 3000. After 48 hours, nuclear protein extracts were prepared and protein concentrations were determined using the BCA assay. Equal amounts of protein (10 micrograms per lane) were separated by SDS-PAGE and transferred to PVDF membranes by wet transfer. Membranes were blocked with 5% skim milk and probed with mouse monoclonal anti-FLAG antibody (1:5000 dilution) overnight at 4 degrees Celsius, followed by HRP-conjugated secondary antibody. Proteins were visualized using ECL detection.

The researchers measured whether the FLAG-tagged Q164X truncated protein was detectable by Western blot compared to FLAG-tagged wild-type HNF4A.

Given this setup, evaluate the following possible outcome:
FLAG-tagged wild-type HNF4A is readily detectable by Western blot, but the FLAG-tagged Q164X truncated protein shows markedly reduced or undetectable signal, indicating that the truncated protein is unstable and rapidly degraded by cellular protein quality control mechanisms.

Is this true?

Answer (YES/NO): NO